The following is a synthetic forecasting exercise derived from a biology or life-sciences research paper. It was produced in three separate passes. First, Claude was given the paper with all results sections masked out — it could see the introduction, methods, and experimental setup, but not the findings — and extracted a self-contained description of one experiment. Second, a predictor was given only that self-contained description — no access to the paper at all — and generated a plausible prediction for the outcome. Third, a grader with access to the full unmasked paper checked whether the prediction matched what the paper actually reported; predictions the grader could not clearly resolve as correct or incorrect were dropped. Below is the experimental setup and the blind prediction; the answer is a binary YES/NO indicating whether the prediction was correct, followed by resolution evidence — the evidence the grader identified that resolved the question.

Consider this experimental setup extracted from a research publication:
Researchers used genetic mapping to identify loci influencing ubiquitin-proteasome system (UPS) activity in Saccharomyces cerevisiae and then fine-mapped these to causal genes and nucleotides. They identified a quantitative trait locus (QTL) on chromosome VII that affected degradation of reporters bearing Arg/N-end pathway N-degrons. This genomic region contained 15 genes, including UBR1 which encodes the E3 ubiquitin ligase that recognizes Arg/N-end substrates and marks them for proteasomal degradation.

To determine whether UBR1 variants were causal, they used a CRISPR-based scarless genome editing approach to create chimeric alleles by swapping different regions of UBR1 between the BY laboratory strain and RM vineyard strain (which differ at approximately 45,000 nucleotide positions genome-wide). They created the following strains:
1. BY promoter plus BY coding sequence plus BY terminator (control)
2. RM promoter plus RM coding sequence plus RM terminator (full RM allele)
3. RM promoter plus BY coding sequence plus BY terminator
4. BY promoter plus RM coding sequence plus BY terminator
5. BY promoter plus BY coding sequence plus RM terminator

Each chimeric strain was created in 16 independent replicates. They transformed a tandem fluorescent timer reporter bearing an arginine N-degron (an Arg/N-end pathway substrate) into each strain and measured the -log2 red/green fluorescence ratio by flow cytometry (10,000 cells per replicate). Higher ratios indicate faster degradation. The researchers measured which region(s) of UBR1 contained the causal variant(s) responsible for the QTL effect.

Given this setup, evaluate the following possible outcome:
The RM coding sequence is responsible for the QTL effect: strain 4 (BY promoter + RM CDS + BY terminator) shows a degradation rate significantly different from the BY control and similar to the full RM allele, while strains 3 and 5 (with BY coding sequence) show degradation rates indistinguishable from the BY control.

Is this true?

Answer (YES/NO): YES